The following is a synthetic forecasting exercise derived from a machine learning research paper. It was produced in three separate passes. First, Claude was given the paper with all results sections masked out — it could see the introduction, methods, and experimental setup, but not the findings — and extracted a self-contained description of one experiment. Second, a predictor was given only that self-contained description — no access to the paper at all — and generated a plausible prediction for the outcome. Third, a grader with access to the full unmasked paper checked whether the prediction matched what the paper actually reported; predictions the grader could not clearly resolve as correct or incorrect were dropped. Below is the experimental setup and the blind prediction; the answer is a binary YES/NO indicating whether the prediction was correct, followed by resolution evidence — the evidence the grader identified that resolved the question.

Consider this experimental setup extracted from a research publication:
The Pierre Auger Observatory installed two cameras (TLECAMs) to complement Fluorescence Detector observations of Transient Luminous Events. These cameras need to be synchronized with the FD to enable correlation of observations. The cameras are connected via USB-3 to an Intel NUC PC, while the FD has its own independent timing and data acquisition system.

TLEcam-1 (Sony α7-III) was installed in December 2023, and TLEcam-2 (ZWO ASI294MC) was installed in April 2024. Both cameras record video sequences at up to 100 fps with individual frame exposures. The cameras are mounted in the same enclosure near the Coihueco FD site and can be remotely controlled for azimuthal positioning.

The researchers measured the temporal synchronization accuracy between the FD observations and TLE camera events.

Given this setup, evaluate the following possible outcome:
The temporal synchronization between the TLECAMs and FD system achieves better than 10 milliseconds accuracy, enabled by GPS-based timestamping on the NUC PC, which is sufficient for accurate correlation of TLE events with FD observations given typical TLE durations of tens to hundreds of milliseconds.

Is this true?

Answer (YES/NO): NO